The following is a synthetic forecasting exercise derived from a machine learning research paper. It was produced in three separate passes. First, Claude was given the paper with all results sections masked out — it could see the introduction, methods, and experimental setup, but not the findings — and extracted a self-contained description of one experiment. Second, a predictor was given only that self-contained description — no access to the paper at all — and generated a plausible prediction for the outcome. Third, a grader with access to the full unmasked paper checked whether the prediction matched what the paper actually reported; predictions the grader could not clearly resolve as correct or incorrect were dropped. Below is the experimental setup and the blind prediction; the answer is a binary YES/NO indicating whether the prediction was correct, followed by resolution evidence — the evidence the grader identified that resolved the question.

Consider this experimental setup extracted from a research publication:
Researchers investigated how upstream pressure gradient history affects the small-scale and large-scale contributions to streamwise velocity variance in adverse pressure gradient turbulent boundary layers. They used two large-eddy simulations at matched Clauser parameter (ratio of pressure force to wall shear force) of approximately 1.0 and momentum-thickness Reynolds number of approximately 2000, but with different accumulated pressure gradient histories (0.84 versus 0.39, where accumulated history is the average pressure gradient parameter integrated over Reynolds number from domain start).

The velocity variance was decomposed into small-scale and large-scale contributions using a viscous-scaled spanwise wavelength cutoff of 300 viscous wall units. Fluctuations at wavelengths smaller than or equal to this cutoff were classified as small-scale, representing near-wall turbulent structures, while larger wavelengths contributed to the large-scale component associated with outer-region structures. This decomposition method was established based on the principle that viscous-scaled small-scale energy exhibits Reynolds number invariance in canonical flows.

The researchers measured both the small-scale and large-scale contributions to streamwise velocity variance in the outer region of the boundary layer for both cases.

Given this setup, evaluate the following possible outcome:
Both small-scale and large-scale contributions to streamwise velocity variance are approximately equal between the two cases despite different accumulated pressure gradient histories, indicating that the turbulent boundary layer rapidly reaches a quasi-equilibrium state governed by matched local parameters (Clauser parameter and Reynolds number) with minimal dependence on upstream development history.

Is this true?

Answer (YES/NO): NO